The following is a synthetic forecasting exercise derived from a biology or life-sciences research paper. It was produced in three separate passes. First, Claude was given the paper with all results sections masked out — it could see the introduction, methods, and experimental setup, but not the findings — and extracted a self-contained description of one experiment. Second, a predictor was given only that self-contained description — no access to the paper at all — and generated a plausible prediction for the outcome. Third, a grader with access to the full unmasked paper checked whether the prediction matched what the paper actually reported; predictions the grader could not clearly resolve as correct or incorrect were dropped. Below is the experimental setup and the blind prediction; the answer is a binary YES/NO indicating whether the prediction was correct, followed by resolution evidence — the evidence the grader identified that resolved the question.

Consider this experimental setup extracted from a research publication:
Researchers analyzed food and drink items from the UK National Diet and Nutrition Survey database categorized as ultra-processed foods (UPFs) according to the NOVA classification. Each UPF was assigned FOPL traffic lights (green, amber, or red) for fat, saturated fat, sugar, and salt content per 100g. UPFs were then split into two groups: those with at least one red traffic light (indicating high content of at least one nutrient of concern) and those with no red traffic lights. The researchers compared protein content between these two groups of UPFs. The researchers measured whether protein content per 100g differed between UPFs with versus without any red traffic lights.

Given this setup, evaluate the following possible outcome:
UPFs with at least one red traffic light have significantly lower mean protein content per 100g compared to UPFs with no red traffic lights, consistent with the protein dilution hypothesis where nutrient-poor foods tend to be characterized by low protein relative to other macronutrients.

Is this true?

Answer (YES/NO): NO